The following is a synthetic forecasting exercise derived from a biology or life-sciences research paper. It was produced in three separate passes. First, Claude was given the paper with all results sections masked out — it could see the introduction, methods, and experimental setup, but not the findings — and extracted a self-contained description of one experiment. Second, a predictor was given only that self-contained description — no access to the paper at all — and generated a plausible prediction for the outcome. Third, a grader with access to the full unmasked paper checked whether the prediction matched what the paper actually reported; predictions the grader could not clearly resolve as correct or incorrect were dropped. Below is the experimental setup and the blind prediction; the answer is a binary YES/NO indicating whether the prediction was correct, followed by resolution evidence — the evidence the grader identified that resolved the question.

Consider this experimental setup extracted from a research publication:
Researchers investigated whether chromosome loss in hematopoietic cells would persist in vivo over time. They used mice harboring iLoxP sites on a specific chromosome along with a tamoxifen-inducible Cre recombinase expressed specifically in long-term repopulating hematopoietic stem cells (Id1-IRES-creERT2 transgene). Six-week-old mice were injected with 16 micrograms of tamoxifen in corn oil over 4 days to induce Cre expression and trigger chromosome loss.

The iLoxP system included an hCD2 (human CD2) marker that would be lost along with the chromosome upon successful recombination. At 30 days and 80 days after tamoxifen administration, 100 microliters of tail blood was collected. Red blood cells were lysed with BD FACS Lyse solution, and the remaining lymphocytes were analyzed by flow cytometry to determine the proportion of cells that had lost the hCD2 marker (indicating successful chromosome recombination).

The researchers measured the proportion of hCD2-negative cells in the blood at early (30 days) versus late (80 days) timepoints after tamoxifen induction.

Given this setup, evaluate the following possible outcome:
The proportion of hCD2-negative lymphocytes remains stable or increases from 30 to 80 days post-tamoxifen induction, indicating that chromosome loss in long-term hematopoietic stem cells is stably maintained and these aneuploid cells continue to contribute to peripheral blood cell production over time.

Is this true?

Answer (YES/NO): NO